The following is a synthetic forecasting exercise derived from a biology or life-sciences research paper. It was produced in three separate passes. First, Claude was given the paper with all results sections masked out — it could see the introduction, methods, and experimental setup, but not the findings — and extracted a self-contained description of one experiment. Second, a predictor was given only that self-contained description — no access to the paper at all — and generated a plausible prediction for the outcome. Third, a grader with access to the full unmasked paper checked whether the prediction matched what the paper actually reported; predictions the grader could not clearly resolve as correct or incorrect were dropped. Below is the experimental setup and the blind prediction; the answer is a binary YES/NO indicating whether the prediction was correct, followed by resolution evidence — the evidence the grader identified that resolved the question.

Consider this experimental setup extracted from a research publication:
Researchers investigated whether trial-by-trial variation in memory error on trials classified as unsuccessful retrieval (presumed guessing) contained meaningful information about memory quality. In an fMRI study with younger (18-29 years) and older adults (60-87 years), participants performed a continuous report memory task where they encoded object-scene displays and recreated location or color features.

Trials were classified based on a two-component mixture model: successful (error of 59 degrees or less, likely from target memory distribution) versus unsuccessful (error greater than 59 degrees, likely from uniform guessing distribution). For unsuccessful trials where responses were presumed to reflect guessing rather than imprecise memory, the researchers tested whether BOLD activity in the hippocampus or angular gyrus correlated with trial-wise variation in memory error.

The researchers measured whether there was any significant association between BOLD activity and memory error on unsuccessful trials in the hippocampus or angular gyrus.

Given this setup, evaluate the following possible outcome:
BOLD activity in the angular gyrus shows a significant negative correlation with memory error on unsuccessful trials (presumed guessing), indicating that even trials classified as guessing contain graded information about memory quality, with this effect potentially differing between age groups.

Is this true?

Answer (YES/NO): NO